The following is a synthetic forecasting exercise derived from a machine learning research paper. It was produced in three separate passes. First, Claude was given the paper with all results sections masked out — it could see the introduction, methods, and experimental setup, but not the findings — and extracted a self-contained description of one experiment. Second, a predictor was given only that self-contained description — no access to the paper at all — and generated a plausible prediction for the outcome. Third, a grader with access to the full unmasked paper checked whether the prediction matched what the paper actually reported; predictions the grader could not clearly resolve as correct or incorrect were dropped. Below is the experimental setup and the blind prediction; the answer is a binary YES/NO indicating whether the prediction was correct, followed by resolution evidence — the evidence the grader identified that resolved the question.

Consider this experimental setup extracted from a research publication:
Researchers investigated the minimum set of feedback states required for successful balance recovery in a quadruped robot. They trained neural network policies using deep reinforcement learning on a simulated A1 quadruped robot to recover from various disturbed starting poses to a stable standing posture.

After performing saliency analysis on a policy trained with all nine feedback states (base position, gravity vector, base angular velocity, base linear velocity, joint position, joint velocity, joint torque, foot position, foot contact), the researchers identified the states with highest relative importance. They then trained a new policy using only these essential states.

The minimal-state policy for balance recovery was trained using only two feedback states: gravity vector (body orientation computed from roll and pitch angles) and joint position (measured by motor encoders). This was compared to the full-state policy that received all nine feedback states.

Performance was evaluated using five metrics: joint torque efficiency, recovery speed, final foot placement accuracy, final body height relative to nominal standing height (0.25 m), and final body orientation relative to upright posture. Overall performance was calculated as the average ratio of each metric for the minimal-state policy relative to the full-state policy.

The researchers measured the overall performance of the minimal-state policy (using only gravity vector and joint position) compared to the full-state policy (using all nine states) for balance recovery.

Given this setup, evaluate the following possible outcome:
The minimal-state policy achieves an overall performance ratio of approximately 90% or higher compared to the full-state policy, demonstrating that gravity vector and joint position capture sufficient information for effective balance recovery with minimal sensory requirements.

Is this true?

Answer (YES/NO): YES